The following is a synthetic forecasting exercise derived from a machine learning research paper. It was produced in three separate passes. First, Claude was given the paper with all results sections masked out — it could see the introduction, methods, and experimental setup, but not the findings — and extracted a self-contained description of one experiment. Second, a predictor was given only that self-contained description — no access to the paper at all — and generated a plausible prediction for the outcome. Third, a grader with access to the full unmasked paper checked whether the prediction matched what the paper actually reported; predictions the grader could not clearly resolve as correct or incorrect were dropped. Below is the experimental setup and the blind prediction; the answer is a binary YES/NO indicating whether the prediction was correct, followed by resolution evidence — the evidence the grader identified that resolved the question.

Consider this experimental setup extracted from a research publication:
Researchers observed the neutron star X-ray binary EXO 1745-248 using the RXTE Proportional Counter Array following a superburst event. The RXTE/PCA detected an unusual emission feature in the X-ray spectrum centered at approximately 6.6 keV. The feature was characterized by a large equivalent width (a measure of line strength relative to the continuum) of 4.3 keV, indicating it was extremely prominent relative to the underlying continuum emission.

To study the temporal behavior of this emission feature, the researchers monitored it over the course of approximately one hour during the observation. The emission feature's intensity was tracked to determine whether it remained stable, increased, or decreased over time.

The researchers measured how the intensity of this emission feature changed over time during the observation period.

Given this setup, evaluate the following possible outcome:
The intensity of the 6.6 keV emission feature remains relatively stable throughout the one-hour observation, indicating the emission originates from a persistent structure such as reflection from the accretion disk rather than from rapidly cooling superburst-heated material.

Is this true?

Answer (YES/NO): NO